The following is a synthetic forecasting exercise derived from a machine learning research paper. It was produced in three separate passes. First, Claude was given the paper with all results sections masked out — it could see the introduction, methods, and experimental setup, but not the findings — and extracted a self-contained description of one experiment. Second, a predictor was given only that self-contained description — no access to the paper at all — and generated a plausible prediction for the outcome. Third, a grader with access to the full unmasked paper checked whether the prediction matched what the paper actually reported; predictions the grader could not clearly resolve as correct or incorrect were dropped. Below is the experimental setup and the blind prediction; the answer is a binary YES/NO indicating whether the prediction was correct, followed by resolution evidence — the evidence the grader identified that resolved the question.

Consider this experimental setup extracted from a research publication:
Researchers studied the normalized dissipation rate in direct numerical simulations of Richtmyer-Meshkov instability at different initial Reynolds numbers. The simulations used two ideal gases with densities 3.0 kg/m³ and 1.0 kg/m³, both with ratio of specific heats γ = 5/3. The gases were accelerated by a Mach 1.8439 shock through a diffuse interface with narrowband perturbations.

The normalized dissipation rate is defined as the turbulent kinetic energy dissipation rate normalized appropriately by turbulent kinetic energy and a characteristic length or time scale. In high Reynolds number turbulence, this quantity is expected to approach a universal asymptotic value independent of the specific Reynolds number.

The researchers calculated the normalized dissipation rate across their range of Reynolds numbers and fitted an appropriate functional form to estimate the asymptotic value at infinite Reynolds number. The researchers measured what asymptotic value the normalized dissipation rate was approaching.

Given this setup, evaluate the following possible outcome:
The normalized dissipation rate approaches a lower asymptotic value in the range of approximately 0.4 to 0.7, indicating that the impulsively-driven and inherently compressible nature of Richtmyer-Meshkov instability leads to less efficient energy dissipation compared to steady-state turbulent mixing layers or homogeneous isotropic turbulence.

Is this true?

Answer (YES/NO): NO